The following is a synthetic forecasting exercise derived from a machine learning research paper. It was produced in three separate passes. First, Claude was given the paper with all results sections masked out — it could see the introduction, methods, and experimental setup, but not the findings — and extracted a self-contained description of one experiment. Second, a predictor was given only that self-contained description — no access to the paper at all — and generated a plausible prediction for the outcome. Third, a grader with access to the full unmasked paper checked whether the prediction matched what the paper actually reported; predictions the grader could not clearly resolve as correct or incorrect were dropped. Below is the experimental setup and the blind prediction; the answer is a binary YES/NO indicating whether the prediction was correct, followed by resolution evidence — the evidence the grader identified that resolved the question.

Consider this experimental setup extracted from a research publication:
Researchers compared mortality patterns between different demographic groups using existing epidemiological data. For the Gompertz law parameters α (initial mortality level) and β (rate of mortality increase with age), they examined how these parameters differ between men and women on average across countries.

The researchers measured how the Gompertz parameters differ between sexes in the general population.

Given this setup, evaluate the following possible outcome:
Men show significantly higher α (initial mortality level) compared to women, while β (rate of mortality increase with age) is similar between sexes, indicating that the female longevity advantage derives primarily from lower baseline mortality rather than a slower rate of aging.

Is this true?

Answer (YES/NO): NO